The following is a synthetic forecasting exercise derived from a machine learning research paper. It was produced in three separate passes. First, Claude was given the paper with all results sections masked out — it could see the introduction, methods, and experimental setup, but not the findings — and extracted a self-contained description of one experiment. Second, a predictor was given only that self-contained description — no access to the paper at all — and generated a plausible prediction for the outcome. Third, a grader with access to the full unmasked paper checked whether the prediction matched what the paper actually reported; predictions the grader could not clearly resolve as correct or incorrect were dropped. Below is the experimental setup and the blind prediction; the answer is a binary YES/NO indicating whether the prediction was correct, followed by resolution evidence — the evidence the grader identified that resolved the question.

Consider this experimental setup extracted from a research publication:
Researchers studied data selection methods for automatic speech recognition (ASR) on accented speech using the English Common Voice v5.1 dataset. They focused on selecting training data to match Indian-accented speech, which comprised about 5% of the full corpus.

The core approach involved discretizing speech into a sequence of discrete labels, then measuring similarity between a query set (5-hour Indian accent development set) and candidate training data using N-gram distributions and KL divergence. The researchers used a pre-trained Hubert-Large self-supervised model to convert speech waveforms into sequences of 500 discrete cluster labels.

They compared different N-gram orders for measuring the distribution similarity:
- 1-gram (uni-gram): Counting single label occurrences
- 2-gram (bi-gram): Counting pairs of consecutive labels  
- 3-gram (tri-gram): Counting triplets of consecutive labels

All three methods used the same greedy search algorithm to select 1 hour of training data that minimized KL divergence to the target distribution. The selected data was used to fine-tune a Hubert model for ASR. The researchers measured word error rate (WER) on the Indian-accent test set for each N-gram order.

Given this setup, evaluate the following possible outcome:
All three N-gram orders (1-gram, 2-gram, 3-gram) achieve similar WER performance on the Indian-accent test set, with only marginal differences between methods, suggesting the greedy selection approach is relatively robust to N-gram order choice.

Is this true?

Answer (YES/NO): NO